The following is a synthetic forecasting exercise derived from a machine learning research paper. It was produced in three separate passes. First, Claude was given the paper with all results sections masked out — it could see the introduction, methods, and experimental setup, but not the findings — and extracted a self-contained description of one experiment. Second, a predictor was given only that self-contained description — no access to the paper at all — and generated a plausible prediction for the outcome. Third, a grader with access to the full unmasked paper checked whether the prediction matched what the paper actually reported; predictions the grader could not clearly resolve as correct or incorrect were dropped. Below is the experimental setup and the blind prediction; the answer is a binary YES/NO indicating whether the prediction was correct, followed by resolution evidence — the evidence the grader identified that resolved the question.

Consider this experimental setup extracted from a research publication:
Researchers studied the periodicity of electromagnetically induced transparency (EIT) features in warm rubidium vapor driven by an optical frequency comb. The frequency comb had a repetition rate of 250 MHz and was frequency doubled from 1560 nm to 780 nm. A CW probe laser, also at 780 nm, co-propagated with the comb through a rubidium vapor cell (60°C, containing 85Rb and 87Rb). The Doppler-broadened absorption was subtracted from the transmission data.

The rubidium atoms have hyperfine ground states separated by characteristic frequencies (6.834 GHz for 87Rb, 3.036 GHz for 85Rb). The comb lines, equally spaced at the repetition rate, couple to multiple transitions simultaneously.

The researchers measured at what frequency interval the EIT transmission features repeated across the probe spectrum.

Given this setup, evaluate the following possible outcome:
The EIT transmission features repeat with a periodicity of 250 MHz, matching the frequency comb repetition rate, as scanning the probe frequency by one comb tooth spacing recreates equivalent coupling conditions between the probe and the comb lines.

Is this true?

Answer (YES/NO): YES